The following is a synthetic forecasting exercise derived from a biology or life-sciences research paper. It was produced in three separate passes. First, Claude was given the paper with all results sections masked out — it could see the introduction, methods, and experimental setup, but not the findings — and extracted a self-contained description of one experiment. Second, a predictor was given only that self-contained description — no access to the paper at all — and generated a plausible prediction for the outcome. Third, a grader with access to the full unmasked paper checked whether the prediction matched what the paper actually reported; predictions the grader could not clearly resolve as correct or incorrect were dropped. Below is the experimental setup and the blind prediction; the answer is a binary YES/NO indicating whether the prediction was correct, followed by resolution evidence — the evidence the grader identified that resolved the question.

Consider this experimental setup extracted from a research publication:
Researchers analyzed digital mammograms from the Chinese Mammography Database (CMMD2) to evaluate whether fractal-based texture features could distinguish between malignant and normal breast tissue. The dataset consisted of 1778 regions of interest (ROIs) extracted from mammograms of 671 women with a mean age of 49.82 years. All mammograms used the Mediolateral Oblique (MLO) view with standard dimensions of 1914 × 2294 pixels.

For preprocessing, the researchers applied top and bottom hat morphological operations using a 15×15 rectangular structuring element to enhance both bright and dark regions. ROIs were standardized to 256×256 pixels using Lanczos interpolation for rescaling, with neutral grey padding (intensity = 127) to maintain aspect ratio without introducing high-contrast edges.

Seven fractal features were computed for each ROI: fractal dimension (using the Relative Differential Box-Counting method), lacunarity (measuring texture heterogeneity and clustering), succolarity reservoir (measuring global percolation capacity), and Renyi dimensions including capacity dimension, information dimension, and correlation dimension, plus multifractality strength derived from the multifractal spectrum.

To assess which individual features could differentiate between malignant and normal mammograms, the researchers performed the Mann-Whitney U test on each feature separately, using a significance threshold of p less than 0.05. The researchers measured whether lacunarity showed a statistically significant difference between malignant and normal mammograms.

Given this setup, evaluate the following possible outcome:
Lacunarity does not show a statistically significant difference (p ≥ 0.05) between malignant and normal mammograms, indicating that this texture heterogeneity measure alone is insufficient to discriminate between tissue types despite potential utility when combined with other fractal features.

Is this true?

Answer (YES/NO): YES